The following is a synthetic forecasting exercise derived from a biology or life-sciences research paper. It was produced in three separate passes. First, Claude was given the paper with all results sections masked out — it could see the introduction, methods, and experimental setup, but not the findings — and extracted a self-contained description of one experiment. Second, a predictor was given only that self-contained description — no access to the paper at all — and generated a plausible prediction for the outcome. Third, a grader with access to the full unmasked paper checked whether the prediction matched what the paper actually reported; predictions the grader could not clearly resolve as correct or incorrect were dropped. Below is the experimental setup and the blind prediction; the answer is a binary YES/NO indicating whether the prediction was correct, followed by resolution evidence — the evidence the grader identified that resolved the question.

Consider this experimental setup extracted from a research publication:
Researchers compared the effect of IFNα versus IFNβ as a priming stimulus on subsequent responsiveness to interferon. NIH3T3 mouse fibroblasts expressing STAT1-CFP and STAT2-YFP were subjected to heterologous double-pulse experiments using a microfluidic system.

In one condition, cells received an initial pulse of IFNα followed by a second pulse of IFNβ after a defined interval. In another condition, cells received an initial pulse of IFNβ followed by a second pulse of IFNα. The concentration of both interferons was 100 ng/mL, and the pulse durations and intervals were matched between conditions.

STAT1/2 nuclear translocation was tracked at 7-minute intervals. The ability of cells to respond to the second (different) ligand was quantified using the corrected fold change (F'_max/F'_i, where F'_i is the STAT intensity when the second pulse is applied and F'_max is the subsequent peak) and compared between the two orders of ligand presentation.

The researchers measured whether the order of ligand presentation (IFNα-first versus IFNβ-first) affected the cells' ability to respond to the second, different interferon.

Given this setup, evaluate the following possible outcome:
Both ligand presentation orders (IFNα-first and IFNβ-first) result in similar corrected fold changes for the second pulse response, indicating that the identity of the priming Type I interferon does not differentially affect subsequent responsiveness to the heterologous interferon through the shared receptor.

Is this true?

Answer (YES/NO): NO